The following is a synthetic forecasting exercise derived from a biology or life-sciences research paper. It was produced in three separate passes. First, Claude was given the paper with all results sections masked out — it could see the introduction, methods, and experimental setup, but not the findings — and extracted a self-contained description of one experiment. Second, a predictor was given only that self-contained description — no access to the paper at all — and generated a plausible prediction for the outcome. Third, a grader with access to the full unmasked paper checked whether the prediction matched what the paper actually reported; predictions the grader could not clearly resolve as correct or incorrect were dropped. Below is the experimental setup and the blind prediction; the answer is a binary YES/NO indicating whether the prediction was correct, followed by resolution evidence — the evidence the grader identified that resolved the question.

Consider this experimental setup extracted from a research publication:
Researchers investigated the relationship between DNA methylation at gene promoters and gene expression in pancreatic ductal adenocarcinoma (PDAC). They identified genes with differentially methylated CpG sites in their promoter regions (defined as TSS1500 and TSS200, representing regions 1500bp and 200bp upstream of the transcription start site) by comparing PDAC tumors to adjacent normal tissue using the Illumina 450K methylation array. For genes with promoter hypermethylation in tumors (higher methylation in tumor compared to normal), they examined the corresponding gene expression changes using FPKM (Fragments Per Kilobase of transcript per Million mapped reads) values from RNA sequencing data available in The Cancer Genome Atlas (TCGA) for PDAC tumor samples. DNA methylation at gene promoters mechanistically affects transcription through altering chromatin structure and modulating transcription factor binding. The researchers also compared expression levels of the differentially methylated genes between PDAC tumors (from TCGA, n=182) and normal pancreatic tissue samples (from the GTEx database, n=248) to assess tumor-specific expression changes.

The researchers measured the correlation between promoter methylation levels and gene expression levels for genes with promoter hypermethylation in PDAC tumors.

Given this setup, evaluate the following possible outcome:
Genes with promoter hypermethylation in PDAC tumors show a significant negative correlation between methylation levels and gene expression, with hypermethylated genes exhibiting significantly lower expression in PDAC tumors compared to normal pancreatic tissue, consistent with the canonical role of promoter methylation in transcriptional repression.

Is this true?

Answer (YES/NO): NO